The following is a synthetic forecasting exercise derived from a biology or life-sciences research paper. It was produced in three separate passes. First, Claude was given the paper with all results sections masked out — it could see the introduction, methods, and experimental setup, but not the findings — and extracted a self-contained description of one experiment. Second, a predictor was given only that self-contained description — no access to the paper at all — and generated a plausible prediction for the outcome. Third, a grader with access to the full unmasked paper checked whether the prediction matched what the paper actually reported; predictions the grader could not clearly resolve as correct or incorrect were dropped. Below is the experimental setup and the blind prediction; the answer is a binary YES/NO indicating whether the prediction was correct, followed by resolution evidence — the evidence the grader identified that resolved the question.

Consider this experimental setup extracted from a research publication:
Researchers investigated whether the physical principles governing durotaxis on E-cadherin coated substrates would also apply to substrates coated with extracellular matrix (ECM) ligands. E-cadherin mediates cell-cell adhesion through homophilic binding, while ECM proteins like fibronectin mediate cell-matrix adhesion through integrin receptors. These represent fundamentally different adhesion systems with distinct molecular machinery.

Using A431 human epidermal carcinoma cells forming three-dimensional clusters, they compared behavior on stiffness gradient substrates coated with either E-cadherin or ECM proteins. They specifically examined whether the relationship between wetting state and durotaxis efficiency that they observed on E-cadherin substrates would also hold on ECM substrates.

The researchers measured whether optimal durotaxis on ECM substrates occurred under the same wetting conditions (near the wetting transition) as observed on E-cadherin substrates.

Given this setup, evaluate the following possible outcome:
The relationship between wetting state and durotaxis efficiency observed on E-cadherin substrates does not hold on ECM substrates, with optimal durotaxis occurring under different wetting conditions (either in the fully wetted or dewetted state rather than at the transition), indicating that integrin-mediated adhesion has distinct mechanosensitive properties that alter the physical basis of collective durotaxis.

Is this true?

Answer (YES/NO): NO